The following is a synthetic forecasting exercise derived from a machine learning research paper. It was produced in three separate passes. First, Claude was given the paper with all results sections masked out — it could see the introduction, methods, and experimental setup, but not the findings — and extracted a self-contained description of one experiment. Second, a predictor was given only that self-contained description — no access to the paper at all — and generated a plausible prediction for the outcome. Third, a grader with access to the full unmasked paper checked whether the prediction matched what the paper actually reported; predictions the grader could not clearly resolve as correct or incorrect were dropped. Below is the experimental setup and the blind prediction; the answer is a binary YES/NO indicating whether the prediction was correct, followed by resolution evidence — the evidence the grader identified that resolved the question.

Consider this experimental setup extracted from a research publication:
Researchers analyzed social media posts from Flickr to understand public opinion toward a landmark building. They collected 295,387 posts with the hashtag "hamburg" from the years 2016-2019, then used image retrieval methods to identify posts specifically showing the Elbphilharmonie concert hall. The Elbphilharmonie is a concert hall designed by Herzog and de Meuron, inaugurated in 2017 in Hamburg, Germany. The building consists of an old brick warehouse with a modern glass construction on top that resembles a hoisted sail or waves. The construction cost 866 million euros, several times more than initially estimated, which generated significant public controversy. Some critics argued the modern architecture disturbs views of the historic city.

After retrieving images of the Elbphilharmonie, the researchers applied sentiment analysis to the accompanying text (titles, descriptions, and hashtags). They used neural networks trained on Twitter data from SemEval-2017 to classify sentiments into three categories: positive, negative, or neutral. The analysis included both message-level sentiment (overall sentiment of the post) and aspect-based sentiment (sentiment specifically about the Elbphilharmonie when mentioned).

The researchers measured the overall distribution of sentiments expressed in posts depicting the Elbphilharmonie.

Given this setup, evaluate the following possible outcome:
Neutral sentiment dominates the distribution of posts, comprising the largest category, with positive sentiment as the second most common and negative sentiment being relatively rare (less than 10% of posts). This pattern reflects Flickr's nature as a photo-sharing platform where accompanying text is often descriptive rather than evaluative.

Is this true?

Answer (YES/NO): YES